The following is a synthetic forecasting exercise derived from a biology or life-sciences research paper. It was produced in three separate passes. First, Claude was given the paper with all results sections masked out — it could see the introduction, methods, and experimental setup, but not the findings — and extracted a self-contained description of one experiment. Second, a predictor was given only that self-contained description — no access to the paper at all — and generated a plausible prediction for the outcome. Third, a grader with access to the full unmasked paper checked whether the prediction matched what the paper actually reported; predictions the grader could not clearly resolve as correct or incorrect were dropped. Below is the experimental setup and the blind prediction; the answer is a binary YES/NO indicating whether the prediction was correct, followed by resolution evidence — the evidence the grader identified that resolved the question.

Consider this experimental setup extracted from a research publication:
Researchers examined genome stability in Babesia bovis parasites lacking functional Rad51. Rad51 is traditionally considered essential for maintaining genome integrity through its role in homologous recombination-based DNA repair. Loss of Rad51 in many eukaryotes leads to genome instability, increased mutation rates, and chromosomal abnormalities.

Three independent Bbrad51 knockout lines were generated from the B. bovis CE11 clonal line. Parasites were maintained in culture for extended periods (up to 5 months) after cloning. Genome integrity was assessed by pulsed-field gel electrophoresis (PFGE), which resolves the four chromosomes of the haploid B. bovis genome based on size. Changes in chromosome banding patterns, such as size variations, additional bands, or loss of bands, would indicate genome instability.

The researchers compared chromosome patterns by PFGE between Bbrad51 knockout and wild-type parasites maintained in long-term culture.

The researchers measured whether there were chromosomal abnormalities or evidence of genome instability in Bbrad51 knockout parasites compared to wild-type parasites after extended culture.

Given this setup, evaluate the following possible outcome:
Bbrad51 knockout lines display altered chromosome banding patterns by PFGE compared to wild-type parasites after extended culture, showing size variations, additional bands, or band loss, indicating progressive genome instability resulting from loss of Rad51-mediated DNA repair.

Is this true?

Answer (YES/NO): NO